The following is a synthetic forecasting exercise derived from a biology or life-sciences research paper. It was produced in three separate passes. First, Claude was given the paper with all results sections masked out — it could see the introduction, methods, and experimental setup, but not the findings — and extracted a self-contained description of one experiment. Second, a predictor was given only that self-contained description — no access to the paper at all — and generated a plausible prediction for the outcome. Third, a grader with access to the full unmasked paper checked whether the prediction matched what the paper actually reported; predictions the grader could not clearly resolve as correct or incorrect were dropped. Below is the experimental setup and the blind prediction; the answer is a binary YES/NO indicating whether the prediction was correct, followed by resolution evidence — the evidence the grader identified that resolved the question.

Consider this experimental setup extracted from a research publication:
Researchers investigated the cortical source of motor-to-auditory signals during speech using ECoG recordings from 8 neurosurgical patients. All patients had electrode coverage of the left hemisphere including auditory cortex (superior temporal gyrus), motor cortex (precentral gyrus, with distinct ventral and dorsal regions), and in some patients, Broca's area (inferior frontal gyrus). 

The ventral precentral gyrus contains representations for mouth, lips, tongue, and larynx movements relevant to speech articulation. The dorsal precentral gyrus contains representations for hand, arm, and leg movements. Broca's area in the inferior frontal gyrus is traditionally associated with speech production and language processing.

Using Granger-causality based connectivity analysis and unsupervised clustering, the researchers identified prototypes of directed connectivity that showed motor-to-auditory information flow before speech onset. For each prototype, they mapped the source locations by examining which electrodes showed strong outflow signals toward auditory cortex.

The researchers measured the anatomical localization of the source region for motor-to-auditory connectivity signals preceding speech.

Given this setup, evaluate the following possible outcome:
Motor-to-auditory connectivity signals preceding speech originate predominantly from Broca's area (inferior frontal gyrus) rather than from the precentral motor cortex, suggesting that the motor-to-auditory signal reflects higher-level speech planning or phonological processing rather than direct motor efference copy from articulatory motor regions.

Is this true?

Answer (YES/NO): NO